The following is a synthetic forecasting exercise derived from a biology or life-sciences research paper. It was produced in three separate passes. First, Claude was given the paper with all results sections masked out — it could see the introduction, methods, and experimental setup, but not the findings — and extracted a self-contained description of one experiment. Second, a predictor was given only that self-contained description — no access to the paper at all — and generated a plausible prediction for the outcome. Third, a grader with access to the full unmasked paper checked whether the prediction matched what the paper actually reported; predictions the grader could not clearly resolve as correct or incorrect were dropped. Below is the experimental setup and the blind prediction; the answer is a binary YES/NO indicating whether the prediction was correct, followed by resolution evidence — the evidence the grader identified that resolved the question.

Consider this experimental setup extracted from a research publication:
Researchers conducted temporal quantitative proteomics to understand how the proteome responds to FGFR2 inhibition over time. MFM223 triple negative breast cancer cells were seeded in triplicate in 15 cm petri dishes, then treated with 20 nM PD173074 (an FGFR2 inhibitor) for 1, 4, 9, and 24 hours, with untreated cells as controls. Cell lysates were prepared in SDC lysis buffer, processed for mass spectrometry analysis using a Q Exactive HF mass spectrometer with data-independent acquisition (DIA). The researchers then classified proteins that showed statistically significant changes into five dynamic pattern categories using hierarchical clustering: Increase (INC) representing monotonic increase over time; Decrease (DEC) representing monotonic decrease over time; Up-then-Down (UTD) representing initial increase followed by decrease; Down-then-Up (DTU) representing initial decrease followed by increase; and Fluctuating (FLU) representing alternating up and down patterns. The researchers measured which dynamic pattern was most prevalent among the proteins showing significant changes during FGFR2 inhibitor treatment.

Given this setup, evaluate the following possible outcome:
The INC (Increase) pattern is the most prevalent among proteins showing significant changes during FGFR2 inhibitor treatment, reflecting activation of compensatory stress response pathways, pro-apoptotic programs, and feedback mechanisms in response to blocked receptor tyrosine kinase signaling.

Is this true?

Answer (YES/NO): NO